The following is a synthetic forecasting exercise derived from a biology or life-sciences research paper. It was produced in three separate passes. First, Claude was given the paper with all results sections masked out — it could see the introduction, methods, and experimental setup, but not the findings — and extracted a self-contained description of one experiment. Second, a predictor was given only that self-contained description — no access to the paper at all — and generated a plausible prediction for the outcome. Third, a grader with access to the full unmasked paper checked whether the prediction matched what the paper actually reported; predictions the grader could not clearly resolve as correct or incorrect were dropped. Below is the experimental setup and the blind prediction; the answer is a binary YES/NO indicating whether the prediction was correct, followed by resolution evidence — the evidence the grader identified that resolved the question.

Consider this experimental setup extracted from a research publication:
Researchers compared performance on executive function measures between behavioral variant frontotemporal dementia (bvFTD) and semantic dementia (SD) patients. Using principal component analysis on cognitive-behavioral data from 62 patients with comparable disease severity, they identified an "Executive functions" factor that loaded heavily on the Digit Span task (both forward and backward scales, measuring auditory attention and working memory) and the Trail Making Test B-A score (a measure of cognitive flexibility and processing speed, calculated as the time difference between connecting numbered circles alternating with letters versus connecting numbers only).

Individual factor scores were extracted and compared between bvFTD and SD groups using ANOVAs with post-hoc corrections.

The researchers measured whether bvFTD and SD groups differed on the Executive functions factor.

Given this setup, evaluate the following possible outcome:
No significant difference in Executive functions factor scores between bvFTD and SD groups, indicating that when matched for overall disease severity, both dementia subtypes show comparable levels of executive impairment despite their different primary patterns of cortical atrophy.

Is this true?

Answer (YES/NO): NO